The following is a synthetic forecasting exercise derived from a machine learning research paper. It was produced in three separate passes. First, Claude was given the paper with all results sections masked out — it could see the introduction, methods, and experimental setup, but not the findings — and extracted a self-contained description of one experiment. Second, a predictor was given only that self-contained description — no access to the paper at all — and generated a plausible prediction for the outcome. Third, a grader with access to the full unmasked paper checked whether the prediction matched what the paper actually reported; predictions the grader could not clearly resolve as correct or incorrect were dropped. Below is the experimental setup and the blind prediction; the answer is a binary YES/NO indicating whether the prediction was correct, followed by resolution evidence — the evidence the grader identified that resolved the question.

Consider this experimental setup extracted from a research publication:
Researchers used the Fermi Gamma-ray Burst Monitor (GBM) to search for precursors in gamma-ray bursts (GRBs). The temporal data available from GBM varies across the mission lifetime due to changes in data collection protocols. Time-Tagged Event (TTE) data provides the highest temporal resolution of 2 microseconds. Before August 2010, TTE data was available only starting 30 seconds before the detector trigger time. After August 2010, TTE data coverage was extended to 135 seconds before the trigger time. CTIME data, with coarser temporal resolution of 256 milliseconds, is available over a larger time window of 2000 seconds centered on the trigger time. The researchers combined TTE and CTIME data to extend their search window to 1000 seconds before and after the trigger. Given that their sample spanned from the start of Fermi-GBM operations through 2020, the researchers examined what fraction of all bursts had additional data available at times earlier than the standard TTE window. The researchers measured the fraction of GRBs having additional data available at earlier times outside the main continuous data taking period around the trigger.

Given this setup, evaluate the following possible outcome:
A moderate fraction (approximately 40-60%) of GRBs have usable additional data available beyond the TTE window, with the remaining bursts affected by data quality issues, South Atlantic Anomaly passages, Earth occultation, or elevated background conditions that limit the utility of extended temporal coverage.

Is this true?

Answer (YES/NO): NO